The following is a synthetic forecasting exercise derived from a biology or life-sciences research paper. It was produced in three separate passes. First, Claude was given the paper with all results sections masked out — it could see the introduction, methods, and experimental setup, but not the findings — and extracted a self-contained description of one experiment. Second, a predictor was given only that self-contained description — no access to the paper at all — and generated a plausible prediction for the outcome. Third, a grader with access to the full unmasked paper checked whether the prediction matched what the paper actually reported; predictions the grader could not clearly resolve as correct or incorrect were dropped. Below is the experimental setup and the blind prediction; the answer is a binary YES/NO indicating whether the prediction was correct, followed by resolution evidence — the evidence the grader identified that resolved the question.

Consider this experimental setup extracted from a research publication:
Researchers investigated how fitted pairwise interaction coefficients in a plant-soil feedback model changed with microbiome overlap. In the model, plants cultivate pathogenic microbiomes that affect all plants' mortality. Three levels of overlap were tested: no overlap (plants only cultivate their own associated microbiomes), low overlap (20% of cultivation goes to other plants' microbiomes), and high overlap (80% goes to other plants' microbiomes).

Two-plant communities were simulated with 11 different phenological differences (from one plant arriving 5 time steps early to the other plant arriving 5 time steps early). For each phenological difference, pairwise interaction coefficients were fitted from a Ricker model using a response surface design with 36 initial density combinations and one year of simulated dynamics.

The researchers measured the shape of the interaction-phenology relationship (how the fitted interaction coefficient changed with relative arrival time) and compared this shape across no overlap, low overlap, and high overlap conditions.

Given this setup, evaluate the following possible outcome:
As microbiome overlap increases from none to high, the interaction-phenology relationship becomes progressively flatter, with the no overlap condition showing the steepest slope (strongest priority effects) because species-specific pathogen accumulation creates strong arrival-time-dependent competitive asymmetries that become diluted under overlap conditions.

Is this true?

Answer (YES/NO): NO